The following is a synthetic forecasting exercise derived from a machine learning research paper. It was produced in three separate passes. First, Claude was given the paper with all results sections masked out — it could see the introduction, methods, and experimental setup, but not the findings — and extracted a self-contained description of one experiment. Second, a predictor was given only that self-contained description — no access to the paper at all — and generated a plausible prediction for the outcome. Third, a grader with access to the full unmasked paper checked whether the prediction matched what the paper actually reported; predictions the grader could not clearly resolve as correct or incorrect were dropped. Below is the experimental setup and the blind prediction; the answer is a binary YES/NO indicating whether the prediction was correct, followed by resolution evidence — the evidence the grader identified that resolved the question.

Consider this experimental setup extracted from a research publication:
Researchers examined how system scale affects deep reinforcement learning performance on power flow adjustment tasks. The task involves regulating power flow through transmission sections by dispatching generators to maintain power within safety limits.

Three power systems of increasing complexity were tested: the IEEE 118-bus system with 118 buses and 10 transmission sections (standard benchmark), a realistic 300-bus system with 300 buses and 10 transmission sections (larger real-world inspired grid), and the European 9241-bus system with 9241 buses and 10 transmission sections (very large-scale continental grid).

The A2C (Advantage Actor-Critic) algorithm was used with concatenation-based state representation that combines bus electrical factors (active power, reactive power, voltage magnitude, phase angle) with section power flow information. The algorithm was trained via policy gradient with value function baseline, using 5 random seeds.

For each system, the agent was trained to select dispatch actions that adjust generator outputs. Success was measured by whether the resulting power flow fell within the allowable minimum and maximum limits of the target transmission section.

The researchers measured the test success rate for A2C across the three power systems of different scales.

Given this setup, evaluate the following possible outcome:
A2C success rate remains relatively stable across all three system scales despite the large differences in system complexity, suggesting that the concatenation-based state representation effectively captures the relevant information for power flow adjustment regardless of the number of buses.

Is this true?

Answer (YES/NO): NO